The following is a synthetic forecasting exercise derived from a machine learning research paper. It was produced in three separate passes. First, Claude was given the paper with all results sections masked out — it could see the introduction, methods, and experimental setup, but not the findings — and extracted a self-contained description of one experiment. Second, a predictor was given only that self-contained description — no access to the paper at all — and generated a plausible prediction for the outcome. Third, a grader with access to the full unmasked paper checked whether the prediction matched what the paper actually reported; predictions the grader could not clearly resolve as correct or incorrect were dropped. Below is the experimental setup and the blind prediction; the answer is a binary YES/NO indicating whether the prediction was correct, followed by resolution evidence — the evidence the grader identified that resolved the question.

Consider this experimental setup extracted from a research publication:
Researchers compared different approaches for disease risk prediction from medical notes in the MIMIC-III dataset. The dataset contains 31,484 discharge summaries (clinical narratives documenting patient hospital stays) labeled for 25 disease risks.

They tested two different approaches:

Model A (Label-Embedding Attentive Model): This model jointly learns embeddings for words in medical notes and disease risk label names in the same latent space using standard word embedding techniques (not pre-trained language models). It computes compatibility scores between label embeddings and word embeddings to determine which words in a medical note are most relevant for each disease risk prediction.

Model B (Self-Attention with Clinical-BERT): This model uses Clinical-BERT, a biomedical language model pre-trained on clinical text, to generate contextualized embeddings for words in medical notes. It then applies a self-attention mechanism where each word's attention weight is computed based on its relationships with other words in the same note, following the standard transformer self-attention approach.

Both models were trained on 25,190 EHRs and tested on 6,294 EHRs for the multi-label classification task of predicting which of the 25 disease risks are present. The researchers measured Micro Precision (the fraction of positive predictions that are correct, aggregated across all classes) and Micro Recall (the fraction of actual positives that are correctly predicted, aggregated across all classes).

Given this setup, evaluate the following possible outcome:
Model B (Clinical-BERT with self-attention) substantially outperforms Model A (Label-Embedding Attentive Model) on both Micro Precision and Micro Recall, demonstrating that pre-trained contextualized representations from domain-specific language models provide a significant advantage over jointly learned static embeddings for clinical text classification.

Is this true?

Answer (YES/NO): NO